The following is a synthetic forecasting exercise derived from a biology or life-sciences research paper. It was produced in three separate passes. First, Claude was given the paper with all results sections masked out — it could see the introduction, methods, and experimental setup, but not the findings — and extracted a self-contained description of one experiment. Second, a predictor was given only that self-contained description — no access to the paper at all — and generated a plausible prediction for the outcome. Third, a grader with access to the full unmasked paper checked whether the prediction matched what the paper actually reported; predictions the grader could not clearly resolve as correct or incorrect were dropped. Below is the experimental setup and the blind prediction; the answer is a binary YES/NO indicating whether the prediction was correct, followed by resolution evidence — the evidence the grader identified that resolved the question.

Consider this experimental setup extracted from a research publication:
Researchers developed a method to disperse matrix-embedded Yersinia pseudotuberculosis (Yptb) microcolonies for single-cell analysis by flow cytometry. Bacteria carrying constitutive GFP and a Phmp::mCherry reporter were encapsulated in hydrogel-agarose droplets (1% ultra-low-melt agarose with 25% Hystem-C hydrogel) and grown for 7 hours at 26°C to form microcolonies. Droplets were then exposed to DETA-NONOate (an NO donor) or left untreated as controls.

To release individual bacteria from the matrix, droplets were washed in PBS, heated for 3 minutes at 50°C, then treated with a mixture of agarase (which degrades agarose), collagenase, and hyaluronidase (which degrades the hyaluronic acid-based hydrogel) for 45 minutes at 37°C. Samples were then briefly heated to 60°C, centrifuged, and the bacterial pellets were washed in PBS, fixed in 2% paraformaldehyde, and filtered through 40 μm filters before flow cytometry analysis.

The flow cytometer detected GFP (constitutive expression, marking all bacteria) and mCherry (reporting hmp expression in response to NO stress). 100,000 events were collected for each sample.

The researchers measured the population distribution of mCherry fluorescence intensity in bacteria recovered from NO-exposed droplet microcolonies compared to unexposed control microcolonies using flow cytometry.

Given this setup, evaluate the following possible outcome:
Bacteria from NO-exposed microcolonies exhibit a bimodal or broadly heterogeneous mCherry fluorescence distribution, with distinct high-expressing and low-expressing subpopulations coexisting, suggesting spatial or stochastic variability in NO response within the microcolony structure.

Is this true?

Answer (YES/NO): YES